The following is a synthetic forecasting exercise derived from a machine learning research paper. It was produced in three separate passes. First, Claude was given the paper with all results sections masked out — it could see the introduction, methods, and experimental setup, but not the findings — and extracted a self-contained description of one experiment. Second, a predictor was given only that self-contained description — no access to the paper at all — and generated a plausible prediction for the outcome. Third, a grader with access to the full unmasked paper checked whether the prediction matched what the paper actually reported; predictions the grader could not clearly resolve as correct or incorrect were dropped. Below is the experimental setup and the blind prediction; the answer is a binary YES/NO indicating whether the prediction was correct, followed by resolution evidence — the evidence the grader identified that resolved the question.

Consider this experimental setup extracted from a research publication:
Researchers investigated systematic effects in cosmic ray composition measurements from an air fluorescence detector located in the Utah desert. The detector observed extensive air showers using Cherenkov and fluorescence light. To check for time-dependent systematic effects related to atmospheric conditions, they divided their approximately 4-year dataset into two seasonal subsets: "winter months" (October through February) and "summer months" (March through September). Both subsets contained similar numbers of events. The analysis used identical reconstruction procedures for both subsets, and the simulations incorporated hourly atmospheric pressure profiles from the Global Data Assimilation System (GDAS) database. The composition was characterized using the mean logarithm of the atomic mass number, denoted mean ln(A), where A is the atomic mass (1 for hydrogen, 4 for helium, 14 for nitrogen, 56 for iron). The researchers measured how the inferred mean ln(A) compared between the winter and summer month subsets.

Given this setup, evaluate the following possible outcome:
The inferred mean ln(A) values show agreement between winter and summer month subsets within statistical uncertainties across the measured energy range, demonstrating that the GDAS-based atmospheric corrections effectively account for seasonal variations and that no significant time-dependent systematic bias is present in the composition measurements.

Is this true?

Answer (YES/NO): NO